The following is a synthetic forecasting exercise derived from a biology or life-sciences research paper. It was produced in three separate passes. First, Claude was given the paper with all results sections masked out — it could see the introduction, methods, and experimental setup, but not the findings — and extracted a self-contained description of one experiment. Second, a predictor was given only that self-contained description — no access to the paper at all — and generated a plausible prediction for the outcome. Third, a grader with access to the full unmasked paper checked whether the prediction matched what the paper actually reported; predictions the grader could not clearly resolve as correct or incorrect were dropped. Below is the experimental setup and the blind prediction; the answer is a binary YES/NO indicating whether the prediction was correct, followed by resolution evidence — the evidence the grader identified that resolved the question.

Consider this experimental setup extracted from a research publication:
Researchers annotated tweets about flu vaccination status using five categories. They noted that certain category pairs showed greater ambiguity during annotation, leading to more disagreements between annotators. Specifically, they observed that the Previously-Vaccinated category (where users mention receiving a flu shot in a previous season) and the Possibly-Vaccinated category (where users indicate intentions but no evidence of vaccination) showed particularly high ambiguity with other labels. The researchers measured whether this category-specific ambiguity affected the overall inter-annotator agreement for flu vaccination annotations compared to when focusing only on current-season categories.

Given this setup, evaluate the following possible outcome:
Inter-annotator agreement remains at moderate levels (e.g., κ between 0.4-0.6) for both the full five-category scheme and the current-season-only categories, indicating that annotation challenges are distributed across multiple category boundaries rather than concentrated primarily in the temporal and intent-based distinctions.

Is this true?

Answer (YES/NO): NO